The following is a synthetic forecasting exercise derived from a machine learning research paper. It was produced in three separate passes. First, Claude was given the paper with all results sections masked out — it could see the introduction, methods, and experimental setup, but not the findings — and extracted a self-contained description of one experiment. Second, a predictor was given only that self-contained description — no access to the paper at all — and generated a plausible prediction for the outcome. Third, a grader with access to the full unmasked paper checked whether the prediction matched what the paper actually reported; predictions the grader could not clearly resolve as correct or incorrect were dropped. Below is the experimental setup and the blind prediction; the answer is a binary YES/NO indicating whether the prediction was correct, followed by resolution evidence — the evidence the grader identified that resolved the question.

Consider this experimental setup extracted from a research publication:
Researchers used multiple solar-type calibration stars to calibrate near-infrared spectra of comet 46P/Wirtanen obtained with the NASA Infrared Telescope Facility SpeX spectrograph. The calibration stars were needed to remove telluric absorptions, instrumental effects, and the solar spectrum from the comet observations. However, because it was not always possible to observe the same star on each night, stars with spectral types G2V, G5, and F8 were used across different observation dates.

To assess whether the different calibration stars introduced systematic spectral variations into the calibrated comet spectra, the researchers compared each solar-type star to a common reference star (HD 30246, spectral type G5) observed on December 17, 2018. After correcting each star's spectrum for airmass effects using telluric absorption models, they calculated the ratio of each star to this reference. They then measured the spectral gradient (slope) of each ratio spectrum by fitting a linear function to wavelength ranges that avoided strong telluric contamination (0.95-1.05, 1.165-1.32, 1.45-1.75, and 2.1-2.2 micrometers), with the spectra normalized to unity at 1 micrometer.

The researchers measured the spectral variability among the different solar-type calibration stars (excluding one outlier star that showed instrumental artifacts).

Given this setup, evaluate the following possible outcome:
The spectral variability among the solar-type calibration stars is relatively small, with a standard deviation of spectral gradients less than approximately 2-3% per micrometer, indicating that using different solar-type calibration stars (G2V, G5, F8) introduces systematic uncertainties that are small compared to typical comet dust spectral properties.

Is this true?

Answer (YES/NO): YES